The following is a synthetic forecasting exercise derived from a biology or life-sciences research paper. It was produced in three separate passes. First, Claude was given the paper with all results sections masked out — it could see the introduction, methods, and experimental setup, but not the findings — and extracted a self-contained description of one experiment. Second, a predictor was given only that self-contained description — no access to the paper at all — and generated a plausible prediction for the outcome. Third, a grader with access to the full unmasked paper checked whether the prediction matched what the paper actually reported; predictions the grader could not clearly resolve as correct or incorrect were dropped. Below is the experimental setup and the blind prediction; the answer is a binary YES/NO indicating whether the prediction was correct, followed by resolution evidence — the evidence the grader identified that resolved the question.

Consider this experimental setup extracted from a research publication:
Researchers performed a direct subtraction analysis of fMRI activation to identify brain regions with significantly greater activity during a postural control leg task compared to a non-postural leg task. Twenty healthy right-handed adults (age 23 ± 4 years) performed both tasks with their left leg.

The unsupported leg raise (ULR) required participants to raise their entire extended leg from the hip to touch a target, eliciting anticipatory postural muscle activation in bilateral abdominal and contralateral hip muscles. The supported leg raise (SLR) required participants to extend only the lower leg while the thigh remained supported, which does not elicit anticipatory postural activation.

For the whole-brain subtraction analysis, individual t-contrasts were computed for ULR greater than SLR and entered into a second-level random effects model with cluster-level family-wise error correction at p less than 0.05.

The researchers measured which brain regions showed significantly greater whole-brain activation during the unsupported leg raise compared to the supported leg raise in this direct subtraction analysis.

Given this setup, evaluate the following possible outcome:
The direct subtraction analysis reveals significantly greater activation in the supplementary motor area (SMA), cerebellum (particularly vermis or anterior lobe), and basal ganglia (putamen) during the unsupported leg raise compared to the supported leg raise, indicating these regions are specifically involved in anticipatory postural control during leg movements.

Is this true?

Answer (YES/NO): NO